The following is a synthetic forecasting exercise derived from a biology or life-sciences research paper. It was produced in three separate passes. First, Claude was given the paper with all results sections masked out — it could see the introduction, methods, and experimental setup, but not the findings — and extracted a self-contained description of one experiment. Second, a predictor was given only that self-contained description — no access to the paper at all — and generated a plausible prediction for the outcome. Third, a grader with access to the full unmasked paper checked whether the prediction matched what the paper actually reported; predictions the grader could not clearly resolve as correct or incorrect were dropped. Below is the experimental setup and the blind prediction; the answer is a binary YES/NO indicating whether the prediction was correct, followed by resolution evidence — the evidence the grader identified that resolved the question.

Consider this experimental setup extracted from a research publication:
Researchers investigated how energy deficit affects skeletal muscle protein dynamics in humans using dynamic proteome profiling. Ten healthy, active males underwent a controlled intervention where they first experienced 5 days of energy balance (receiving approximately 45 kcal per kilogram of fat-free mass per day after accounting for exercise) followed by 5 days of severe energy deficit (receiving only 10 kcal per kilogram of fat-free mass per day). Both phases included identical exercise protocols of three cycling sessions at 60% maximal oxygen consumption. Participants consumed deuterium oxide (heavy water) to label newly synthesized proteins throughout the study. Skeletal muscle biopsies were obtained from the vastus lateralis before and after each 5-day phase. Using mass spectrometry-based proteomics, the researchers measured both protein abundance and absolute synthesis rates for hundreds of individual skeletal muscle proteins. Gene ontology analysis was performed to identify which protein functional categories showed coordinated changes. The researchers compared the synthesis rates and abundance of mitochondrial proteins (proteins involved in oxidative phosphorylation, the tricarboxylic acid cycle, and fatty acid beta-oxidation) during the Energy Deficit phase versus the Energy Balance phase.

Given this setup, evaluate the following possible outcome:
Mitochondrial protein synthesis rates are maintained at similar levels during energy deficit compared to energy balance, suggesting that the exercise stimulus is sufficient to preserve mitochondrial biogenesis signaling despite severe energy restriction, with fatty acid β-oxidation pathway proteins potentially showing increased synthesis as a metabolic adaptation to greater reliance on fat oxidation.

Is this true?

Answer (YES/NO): NO